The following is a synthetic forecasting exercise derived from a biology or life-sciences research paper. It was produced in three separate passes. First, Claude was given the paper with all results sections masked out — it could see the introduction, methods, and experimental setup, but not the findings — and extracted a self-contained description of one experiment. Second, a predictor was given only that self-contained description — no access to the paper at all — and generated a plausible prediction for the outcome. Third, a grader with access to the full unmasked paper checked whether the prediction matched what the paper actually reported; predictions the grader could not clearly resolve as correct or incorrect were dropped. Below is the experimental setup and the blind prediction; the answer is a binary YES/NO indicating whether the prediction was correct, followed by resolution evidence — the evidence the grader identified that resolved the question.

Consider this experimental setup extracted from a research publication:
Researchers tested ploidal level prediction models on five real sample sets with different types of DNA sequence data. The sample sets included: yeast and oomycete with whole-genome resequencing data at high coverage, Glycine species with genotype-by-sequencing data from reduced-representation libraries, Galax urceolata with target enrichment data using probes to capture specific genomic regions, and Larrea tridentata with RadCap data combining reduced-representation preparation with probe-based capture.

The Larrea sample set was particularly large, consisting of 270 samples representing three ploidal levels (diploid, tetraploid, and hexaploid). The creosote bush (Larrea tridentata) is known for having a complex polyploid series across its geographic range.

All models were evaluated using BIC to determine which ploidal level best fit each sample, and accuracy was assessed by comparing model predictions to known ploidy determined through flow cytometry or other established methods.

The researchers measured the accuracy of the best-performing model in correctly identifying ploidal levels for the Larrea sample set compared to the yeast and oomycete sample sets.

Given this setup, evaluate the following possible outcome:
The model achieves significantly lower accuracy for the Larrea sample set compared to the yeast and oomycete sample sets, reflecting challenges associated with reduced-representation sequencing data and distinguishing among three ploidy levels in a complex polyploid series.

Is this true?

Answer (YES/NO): YES